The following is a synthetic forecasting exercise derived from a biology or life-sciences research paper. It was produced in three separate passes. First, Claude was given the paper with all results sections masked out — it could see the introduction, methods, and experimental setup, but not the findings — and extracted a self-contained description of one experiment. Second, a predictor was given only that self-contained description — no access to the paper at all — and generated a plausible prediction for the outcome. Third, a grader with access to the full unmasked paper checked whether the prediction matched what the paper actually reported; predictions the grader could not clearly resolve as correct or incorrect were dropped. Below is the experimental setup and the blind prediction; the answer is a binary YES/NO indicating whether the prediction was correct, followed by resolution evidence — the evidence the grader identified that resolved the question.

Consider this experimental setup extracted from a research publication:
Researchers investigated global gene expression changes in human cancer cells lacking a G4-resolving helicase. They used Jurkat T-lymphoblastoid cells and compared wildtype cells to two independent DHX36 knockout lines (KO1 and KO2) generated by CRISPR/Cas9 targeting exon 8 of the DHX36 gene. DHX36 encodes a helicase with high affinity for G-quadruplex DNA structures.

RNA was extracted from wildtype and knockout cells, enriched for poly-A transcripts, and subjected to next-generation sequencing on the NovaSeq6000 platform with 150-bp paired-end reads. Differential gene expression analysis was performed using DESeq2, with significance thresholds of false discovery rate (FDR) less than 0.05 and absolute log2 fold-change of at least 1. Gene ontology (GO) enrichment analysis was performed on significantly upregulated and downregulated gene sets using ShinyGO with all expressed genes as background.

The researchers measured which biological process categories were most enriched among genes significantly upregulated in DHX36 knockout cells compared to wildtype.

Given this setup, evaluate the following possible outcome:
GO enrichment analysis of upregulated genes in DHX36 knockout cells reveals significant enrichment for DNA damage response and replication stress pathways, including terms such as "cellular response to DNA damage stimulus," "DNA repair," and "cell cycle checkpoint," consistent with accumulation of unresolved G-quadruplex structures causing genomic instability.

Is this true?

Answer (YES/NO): NO